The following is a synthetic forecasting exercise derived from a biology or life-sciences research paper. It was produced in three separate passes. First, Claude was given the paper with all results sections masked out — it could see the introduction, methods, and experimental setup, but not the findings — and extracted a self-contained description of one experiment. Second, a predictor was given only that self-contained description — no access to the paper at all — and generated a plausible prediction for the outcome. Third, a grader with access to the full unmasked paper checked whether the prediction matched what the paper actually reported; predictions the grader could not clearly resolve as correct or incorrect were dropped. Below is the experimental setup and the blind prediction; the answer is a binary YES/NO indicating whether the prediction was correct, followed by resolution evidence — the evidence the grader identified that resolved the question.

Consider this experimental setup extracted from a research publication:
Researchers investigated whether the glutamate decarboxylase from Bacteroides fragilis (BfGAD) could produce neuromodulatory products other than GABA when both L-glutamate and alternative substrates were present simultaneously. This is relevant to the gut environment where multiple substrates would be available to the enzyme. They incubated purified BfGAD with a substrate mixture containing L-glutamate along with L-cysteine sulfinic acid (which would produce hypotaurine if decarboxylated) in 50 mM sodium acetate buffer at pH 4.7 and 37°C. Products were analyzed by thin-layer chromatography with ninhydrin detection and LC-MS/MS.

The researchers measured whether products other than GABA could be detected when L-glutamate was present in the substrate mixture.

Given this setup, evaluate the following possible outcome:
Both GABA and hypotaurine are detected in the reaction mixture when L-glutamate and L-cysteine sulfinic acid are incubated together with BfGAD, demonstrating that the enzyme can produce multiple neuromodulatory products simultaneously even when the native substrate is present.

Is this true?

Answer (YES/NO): YES